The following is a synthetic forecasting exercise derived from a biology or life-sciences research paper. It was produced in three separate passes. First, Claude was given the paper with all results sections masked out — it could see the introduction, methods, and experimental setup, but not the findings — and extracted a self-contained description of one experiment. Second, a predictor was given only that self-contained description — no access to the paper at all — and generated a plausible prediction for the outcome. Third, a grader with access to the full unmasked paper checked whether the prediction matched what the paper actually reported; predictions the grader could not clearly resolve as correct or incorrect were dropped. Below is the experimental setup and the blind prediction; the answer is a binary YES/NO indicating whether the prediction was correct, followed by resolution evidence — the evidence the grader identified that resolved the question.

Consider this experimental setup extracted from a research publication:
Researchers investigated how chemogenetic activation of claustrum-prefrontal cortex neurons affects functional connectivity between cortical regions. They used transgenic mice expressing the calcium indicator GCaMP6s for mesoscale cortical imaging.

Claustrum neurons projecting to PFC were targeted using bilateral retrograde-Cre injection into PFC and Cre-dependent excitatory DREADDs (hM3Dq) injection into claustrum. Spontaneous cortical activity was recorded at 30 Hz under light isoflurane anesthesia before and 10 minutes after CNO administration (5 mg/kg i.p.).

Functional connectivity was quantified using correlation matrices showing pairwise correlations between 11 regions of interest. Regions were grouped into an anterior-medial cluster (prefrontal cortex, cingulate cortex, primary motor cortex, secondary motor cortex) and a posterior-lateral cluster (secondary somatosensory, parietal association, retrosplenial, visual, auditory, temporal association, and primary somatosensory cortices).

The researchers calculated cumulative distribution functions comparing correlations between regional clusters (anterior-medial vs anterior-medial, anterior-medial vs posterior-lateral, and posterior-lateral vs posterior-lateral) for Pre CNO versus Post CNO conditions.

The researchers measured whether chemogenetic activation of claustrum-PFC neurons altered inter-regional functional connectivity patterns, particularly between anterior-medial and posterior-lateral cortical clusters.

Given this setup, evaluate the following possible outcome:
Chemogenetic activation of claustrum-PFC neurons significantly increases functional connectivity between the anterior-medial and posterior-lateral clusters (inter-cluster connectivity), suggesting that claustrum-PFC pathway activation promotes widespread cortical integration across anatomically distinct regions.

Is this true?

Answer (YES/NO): NO